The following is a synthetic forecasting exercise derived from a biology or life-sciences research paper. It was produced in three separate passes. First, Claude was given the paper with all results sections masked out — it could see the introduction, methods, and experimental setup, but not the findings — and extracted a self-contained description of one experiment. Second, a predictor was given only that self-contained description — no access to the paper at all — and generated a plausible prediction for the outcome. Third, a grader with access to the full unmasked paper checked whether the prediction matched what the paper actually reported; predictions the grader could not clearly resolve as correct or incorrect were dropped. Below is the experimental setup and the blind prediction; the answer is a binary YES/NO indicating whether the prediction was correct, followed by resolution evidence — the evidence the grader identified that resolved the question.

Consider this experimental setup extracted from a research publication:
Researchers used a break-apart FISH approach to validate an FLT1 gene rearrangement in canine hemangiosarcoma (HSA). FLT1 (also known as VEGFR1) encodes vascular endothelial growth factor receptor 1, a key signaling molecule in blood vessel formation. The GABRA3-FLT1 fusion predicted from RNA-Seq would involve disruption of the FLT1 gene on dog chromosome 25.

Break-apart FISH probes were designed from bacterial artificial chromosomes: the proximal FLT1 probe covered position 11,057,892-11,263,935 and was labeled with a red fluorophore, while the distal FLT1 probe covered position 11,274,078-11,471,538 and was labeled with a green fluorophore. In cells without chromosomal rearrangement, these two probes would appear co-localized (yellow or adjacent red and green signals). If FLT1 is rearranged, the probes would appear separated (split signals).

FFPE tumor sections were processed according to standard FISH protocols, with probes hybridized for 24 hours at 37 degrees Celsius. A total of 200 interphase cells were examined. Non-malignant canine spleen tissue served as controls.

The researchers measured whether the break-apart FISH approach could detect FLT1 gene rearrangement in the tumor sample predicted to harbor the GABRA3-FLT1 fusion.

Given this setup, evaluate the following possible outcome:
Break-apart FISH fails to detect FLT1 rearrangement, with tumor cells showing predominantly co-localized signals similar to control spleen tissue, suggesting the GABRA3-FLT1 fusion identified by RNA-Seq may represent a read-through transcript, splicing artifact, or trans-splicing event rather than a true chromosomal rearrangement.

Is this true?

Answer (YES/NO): NO